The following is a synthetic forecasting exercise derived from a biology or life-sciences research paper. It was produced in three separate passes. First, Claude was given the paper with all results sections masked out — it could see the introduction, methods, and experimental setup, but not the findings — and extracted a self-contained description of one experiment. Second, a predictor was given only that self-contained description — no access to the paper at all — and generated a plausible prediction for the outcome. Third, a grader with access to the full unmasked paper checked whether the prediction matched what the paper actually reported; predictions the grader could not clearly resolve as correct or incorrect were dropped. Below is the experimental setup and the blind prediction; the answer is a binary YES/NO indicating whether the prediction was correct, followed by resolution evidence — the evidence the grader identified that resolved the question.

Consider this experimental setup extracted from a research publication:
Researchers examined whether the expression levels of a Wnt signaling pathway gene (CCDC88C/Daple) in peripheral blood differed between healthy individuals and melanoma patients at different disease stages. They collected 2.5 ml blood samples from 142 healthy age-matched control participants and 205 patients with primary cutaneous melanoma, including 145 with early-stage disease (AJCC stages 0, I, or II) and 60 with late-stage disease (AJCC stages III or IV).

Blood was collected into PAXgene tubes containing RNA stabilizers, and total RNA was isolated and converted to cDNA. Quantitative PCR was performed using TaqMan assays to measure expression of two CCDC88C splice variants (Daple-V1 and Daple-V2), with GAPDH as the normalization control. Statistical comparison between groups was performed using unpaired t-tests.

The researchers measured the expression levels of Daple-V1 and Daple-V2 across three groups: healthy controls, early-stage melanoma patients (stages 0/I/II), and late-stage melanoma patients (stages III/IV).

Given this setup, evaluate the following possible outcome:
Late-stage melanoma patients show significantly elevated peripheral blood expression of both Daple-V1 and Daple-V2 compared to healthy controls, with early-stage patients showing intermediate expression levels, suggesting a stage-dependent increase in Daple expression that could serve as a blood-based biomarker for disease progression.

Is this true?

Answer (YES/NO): NO